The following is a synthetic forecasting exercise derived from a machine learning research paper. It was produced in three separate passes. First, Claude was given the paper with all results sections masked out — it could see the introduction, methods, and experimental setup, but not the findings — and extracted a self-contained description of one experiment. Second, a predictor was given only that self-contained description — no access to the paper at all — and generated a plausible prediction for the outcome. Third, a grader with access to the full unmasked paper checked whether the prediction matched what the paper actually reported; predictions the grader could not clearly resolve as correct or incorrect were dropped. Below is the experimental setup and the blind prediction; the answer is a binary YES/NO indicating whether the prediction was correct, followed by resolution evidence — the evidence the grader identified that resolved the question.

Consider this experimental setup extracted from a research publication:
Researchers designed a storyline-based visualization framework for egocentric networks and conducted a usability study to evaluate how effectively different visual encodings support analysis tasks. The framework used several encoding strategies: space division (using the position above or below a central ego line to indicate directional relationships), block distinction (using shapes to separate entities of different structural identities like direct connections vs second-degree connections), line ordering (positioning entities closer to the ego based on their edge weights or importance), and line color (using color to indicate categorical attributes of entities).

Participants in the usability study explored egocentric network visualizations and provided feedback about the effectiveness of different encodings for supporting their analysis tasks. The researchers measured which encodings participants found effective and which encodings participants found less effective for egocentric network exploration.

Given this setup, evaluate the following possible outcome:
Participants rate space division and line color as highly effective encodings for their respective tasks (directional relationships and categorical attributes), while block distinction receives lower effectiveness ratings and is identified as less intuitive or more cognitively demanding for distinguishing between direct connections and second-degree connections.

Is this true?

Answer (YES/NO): NO